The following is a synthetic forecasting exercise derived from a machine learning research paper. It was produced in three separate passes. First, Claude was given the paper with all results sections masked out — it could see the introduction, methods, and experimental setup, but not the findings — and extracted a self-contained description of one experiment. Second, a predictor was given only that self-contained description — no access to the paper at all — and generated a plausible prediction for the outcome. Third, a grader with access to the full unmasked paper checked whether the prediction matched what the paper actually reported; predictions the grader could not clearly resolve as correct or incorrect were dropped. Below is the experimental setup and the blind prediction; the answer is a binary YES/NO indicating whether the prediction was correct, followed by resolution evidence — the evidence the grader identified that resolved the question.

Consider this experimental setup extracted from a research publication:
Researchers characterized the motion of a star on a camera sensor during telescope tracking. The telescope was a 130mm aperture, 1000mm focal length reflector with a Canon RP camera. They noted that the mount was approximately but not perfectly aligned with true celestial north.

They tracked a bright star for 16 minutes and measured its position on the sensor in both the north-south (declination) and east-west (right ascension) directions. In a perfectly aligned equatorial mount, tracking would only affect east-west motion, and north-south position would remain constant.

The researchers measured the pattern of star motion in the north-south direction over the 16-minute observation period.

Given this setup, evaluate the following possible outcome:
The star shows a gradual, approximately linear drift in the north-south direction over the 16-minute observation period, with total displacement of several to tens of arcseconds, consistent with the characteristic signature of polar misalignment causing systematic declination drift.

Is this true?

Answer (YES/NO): NO